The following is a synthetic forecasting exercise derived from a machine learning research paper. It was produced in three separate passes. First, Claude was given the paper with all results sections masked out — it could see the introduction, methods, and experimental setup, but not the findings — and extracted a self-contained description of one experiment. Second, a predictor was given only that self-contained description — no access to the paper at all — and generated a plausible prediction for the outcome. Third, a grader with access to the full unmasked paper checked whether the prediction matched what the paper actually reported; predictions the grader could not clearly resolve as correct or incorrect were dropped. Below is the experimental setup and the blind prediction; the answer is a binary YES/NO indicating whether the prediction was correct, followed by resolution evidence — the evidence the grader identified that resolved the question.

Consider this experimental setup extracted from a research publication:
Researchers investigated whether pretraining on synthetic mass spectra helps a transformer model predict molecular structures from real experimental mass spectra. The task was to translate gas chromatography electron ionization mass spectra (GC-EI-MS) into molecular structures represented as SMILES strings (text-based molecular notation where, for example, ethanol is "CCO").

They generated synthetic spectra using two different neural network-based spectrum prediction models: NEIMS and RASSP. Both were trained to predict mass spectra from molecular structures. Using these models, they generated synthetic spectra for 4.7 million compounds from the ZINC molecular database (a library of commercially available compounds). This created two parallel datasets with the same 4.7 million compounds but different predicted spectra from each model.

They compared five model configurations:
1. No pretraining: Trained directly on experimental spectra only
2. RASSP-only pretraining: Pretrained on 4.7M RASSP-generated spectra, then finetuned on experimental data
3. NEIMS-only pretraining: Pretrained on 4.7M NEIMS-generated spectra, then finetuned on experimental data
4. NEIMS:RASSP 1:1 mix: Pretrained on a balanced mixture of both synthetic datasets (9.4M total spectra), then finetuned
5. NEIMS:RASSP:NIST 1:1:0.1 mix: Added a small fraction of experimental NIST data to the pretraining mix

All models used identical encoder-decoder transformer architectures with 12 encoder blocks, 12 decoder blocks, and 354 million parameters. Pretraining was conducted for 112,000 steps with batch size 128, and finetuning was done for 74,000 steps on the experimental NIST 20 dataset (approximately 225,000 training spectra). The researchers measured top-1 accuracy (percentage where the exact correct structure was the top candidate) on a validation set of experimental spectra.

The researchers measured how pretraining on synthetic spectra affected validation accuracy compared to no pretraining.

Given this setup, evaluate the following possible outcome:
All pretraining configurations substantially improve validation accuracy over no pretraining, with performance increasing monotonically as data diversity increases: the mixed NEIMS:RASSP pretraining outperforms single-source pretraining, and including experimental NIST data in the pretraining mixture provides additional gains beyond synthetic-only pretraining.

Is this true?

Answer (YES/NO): NO